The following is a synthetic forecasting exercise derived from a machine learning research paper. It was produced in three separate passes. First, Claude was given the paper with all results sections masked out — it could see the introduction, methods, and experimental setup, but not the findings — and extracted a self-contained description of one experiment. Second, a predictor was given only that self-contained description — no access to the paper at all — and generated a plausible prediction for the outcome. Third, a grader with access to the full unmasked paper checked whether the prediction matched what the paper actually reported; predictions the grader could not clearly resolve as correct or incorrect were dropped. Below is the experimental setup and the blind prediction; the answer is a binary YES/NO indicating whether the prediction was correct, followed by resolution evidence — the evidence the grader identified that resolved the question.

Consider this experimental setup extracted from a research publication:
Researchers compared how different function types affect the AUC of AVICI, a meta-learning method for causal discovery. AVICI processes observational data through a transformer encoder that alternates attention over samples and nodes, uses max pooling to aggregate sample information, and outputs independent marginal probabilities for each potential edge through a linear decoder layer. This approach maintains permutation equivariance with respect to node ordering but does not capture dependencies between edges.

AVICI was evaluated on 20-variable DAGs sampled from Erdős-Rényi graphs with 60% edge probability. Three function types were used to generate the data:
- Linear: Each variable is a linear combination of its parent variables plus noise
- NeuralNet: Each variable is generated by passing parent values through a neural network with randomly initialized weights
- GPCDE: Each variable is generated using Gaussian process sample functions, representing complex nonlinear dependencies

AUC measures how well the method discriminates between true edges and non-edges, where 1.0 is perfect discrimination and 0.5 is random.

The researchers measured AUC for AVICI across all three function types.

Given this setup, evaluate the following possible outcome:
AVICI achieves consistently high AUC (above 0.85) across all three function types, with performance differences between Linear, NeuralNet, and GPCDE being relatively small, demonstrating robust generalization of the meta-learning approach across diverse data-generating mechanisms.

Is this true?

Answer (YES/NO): NO